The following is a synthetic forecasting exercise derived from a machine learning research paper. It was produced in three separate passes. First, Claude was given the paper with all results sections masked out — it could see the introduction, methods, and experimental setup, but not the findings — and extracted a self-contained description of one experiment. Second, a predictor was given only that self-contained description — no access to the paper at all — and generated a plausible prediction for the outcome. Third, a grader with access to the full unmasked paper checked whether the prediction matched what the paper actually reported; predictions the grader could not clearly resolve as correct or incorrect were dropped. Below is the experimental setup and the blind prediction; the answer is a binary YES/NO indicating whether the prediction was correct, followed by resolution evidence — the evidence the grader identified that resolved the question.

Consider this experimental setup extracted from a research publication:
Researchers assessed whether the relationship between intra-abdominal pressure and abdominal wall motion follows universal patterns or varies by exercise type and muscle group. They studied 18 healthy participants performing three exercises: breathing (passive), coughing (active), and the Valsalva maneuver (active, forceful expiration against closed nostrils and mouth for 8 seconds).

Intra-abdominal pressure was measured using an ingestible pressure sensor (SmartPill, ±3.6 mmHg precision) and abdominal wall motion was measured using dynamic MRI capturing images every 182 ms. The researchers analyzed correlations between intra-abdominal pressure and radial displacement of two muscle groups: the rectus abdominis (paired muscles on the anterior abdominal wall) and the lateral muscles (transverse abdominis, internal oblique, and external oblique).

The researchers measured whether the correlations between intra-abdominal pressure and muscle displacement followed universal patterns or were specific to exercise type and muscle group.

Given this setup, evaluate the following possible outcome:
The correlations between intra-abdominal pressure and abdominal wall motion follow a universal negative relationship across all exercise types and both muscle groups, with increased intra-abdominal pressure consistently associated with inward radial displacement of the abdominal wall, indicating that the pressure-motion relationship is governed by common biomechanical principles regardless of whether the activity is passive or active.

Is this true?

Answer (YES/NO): NO